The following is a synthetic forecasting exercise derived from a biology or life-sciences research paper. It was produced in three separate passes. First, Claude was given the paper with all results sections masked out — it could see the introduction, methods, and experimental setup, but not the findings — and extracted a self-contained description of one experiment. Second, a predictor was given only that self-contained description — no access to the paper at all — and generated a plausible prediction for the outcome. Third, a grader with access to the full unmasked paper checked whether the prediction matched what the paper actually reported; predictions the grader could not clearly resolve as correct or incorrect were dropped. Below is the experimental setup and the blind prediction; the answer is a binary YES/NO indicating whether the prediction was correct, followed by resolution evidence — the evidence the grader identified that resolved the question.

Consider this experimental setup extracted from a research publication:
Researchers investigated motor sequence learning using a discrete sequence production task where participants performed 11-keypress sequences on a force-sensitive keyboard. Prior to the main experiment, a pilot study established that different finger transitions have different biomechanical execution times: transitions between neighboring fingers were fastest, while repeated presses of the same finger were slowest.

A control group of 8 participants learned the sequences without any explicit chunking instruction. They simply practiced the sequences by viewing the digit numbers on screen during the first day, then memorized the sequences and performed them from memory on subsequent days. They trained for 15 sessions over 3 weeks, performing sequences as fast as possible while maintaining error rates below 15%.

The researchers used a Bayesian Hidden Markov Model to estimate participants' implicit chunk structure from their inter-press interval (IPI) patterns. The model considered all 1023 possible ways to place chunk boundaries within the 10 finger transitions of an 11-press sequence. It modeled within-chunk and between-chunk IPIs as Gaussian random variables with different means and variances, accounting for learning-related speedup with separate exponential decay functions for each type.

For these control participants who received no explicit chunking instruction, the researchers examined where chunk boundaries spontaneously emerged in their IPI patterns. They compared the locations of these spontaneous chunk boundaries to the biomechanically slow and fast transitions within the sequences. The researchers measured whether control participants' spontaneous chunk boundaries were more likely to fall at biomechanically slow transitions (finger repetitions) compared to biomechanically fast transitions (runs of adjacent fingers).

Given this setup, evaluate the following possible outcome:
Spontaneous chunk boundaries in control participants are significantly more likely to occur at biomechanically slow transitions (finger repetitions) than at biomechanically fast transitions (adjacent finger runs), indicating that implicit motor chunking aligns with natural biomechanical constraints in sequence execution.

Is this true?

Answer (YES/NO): NO